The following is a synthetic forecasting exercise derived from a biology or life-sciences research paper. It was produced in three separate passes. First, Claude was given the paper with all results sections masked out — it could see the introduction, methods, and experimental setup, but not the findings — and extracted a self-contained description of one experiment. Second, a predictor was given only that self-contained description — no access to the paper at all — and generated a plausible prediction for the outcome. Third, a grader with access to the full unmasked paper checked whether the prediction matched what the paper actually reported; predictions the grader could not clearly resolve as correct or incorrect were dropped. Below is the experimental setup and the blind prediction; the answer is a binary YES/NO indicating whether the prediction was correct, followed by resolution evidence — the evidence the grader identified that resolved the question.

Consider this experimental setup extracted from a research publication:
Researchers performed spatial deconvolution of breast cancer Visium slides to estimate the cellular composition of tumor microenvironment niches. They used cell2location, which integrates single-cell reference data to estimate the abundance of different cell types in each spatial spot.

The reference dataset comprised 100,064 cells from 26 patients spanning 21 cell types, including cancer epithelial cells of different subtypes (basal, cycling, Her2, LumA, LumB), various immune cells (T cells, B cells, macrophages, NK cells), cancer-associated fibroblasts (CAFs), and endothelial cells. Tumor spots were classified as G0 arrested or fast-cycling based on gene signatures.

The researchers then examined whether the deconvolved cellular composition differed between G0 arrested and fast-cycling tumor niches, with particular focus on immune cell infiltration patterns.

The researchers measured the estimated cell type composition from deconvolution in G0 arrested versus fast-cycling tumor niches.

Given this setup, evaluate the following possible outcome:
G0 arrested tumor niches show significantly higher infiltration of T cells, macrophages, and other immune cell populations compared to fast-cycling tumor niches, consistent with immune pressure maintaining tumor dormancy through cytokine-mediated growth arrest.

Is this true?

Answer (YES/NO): NO